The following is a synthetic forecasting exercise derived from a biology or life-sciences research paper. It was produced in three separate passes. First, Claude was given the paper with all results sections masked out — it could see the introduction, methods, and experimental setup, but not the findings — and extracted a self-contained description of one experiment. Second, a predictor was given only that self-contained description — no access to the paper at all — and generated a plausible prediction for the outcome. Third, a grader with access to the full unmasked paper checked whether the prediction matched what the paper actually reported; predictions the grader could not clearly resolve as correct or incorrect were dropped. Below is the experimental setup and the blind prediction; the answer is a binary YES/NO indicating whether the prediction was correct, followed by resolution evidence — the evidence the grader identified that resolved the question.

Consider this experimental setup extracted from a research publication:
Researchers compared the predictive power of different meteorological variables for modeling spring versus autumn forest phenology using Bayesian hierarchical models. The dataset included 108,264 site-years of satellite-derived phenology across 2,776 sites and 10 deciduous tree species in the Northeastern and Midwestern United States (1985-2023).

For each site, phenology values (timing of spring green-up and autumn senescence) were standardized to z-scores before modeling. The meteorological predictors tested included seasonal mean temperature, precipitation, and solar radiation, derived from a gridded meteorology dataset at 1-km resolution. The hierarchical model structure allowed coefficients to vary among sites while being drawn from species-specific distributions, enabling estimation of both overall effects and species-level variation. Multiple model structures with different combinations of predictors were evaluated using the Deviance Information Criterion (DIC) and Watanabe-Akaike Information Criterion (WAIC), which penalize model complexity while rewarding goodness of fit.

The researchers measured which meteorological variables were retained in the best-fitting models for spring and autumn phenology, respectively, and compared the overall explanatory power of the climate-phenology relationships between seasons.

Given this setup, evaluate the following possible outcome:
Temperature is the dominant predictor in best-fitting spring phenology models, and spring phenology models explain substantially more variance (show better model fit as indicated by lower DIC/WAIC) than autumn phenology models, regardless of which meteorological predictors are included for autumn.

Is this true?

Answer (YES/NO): YES